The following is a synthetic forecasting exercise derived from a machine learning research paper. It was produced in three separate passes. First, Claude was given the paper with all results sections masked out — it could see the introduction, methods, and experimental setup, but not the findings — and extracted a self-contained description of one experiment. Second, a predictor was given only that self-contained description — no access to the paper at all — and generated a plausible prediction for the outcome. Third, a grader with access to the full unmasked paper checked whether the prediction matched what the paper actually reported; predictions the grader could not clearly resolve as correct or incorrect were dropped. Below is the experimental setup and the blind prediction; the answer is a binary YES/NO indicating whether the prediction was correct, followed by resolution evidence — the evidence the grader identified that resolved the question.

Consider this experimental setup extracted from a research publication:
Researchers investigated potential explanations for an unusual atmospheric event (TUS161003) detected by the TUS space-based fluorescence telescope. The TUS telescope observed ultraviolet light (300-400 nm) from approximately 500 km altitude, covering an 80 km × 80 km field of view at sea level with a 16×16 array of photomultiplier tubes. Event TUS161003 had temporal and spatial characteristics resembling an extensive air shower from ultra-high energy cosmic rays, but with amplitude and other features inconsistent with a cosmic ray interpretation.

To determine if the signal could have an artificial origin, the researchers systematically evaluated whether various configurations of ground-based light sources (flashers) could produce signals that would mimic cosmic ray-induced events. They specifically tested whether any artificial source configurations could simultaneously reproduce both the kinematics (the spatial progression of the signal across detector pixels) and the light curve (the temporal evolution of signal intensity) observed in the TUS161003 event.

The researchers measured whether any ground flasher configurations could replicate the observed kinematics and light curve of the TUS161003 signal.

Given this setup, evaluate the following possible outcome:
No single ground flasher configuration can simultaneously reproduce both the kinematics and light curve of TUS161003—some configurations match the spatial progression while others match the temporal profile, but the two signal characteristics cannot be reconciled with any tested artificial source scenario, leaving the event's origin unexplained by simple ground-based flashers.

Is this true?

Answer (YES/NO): NO